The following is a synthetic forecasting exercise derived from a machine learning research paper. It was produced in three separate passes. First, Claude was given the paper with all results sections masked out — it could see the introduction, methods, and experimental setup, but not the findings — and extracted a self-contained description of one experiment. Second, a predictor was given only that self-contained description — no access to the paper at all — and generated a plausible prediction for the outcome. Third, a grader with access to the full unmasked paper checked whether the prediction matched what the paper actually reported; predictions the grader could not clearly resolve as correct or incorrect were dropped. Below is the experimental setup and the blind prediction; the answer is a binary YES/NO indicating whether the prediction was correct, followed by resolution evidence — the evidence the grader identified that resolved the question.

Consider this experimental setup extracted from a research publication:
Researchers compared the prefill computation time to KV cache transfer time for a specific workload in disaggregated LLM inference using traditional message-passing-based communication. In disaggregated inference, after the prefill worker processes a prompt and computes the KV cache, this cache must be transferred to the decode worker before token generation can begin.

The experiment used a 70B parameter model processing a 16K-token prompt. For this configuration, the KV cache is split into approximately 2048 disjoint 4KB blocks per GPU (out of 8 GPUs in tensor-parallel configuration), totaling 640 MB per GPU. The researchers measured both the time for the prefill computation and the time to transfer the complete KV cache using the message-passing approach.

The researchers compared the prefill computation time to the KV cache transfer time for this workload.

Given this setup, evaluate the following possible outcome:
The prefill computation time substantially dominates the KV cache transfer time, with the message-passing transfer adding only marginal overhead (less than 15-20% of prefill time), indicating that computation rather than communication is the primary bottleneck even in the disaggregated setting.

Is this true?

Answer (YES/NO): NO